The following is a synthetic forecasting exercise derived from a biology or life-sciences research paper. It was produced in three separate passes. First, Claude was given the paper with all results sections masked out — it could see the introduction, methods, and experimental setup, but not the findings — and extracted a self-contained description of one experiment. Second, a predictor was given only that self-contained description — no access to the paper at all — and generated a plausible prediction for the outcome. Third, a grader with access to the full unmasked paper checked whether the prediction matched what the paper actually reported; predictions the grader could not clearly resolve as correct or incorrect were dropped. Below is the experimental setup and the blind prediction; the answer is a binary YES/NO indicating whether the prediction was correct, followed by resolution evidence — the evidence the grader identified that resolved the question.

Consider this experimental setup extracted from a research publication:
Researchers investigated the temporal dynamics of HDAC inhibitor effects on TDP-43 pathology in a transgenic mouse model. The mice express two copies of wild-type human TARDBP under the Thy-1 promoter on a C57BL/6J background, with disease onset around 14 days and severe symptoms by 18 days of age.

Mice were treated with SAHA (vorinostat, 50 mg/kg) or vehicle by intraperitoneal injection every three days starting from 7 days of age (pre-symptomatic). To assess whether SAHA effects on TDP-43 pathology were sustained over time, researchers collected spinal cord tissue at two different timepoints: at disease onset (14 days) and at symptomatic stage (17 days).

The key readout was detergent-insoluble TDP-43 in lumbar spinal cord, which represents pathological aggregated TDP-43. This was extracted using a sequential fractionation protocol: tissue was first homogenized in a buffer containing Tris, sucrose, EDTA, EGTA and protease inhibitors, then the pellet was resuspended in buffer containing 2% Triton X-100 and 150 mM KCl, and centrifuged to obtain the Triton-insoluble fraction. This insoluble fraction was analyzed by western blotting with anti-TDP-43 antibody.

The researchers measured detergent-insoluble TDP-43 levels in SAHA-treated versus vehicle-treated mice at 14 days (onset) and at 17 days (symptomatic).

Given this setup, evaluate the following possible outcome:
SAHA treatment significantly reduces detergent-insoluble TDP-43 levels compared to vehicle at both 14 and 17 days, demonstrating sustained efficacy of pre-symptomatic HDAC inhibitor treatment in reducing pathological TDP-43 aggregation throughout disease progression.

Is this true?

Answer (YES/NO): NO